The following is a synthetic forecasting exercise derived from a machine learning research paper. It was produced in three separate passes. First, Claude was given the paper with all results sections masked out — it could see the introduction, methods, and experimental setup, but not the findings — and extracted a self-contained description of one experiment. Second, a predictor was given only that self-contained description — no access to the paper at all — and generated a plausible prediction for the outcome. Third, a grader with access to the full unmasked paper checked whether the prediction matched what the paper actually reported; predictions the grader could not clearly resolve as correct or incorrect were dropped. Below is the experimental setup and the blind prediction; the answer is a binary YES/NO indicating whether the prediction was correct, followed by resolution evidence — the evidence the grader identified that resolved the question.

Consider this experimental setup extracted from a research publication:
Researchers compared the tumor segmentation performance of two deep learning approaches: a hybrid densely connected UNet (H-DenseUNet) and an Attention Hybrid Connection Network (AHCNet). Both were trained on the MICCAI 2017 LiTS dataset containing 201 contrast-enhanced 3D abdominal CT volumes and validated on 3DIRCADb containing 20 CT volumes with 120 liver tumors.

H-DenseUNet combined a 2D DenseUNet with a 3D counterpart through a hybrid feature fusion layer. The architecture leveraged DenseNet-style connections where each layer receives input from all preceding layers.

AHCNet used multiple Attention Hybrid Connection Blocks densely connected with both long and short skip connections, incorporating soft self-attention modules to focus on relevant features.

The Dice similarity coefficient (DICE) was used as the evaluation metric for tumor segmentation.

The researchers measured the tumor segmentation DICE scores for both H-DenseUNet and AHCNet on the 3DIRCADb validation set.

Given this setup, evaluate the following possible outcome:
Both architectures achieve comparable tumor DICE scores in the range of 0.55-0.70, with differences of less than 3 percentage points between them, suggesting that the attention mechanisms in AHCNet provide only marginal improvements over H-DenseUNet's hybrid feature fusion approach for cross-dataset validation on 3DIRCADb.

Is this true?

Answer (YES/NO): NO